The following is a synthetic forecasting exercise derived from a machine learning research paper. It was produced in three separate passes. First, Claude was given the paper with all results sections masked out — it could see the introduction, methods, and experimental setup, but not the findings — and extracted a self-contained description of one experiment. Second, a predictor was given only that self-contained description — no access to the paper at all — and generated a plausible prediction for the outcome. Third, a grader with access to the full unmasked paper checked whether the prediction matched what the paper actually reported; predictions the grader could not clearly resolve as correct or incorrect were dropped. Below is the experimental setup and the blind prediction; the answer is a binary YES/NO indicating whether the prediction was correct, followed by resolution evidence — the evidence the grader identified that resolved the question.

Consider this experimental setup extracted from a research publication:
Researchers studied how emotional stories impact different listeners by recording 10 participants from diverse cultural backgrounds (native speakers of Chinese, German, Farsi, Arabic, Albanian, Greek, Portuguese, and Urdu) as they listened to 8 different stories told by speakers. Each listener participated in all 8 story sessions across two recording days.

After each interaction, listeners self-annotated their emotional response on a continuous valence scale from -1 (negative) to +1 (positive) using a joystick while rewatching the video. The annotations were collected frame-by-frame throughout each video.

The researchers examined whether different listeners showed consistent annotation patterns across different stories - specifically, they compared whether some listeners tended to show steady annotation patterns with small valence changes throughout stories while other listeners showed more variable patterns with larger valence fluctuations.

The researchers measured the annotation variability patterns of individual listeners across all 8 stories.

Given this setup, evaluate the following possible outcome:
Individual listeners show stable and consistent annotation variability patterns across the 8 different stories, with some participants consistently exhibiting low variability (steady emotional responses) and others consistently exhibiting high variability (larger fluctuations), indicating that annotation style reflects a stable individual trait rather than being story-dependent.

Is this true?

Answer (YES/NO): YES